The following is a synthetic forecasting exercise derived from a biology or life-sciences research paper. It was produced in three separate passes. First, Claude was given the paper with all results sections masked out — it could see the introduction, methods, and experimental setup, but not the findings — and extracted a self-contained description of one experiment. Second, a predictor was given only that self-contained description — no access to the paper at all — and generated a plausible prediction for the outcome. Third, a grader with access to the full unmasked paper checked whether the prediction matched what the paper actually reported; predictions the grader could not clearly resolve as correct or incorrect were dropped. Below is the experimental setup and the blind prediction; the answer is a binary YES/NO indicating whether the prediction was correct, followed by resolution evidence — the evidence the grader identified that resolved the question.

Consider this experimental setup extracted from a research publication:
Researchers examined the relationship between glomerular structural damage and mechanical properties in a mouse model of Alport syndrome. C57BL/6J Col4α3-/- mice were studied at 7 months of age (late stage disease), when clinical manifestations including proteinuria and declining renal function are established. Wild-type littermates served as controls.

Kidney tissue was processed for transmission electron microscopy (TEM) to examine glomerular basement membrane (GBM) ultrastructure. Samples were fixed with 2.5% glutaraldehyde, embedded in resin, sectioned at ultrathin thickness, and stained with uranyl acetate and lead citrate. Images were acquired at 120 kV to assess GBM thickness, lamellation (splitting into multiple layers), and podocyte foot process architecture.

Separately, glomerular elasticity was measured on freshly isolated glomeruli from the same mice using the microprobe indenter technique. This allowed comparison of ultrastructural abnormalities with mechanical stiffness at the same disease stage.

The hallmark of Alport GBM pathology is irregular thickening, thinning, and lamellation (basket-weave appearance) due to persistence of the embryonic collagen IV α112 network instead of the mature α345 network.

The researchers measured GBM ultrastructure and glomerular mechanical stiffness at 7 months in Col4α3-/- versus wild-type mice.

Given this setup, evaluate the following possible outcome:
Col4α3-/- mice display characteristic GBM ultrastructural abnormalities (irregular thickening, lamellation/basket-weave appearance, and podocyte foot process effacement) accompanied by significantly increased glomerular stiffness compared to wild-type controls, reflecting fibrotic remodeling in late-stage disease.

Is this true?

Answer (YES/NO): YES